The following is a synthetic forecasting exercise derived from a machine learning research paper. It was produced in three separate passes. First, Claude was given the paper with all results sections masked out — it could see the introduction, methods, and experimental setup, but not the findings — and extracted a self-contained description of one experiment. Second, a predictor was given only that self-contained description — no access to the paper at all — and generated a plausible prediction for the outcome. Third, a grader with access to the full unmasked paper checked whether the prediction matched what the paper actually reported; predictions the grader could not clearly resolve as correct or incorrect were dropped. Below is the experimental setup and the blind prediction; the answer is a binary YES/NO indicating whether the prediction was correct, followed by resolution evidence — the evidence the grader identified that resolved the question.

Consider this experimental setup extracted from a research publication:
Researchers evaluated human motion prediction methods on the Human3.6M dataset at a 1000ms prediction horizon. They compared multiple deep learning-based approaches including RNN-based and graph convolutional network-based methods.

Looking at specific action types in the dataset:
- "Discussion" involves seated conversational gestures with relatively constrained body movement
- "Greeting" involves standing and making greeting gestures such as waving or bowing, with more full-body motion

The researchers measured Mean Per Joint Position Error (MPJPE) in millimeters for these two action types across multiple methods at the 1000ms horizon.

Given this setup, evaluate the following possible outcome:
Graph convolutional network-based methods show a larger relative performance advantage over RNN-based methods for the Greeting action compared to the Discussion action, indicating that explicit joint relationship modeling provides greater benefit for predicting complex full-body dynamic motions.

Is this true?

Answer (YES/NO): NO